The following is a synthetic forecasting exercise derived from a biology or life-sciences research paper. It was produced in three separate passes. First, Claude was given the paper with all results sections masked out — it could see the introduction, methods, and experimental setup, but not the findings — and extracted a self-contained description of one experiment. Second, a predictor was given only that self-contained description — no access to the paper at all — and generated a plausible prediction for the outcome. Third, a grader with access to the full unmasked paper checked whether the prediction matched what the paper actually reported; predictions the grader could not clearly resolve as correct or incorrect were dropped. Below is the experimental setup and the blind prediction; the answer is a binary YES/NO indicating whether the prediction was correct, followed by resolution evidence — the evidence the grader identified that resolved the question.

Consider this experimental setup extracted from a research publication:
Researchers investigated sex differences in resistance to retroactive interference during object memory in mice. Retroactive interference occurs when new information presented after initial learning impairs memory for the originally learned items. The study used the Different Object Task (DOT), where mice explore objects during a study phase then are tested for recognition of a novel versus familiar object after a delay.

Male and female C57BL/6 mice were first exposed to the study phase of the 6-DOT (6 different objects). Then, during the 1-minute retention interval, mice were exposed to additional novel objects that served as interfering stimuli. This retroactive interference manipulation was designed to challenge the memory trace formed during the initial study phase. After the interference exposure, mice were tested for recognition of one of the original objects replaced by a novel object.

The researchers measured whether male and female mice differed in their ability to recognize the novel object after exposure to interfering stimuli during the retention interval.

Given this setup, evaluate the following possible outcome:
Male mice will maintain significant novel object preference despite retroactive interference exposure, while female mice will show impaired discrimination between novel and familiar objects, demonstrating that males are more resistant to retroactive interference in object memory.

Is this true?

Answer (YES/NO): NO